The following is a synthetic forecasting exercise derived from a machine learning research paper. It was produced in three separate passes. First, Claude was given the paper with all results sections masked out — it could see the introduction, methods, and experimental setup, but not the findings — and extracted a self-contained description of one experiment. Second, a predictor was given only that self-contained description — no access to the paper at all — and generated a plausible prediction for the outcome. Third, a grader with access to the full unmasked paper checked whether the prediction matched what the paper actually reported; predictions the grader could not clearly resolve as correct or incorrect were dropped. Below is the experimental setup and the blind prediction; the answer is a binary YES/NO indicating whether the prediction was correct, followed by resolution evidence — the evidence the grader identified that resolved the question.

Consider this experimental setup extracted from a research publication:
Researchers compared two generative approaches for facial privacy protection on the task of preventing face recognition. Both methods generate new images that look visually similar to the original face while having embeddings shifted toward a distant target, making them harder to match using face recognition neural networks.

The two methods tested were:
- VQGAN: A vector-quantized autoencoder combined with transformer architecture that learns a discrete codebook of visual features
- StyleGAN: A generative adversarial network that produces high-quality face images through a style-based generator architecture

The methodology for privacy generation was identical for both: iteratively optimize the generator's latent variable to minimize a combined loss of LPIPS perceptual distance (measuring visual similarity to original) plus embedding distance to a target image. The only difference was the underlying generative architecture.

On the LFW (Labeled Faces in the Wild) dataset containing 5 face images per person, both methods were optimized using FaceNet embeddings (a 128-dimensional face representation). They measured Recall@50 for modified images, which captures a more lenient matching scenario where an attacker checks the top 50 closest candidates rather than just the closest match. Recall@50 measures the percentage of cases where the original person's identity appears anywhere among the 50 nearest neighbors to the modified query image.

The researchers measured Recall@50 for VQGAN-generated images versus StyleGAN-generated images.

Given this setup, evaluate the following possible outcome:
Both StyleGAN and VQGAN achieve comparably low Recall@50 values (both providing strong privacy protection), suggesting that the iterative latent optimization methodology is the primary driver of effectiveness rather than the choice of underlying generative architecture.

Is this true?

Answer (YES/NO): NO